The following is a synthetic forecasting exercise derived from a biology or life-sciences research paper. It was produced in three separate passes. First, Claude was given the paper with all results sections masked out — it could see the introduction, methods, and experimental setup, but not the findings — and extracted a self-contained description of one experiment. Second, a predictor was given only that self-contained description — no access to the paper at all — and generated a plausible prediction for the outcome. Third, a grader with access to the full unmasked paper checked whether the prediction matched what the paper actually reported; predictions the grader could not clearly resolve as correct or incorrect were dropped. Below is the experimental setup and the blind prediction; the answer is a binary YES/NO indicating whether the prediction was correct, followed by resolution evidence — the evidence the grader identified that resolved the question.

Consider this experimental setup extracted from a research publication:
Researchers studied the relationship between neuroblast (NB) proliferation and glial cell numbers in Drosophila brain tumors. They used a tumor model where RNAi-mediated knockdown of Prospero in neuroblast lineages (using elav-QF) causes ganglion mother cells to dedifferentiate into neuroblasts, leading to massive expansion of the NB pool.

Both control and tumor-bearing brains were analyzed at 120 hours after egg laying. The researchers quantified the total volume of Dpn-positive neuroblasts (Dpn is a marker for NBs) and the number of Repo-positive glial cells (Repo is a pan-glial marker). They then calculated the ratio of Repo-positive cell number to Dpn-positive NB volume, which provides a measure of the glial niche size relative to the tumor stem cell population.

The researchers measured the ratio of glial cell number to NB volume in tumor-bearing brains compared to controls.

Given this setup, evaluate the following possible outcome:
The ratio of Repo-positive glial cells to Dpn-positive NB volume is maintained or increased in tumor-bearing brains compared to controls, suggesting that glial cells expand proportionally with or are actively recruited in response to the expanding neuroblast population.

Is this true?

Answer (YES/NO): NO